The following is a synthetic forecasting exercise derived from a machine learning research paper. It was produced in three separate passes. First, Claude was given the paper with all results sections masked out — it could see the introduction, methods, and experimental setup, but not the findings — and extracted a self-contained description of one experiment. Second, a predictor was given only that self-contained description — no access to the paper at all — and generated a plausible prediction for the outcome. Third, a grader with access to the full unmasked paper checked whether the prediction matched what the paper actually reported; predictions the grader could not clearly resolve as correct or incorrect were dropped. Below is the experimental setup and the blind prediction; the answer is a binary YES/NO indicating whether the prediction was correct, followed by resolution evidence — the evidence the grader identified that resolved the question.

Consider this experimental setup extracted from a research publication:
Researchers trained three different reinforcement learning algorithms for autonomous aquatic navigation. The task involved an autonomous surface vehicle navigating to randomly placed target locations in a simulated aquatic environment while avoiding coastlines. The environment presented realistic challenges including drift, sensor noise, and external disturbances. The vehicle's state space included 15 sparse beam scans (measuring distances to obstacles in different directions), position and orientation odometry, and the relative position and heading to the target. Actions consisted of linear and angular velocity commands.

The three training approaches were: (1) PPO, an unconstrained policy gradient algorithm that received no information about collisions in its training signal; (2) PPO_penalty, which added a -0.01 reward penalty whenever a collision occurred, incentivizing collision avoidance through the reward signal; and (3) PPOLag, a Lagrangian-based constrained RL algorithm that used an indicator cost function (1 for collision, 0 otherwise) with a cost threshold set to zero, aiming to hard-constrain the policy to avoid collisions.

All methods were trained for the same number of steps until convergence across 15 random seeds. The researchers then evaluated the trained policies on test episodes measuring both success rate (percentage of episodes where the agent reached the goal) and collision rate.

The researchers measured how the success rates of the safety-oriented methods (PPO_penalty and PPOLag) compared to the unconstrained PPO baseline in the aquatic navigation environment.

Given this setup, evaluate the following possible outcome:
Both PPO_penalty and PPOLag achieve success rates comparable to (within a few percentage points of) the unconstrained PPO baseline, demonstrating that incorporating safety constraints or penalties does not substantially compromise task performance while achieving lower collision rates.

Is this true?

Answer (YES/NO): NO